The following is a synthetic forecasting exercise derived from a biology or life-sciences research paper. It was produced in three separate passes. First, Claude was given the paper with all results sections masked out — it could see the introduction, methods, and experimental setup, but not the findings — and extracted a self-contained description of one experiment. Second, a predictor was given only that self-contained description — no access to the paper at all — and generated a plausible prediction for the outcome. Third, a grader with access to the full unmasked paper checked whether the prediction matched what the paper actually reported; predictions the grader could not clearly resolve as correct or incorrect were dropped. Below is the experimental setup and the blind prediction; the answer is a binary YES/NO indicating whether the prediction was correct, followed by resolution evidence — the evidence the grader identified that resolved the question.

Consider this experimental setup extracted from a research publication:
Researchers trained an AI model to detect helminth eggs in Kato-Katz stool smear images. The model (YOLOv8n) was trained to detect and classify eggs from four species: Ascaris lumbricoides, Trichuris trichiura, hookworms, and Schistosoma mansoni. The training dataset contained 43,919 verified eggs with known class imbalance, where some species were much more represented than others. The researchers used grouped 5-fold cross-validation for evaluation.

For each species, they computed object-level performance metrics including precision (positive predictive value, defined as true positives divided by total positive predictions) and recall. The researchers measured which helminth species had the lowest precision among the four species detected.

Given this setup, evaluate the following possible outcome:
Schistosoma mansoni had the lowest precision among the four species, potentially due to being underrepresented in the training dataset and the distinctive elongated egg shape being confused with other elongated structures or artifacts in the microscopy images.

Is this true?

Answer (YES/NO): NO